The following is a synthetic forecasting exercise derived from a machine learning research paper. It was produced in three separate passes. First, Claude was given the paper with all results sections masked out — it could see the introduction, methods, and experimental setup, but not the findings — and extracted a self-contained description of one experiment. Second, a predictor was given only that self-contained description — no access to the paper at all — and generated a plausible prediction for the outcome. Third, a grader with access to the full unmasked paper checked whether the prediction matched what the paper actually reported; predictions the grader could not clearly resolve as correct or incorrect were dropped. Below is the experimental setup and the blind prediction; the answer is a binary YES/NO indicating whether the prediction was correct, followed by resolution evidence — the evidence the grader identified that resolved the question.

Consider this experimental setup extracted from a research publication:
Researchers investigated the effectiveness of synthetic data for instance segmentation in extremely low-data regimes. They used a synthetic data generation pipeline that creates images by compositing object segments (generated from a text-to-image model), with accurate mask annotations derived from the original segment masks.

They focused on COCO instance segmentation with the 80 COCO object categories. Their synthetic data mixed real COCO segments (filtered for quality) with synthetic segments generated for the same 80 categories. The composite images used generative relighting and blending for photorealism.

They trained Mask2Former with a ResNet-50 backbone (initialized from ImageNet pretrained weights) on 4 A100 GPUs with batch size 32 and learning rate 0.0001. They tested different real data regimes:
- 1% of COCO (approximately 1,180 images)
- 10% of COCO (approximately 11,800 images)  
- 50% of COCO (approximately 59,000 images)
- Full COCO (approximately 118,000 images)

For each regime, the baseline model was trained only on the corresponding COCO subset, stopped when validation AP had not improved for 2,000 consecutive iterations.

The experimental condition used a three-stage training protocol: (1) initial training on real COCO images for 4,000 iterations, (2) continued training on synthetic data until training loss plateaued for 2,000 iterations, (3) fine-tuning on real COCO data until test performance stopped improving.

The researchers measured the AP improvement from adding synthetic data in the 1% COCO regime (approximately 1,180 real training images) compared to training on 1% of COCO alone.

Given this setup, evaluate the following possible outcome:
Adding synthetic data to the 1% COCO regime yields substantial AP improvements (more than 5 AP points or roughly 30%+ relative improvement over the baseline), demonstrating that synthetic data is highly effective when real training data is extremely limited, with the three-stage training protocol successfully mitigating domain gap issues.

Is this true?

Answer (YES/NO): YES